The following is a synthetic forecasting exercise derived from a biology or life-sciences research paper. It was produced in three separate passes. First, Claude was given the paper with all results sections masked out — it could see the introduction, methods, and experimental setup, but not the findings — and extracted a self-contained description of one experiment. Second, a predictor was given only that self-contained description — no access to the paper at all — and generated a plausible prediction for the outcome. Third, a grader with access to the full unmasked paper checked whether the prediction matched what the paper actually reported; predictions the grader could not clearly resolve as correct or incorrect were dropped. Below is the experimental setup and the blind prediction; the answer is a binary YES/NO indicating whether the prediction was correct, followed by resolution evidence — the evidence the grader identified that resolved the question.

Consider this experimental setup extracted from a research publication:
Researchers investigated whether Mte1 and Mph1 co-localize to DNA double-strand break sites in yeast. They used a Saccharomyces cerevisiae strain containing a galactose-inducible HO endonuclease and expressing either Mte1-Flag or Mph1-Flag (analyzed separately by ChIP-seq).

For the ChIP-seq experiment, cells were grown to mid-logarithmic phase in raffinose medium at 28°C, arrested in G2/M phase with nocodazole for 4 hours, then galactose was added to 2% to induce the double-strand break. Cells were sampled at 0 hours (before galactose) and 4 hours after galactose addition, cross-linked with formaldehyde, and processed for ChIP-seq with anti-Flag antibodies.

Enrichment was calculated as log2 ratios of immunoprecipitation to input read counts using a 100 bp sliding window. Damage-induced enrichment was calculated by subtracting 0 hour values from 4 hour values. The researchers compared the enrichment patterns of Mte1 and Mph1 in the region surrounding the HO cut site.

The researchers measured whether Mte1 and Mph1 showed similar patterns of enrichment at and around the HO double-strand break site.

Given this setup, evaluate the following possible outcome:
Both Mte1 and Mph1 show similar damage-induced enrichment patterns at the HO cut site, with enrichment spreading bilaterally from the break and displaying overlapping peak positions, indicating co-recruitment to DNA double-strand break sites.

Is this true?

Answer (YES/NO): YES